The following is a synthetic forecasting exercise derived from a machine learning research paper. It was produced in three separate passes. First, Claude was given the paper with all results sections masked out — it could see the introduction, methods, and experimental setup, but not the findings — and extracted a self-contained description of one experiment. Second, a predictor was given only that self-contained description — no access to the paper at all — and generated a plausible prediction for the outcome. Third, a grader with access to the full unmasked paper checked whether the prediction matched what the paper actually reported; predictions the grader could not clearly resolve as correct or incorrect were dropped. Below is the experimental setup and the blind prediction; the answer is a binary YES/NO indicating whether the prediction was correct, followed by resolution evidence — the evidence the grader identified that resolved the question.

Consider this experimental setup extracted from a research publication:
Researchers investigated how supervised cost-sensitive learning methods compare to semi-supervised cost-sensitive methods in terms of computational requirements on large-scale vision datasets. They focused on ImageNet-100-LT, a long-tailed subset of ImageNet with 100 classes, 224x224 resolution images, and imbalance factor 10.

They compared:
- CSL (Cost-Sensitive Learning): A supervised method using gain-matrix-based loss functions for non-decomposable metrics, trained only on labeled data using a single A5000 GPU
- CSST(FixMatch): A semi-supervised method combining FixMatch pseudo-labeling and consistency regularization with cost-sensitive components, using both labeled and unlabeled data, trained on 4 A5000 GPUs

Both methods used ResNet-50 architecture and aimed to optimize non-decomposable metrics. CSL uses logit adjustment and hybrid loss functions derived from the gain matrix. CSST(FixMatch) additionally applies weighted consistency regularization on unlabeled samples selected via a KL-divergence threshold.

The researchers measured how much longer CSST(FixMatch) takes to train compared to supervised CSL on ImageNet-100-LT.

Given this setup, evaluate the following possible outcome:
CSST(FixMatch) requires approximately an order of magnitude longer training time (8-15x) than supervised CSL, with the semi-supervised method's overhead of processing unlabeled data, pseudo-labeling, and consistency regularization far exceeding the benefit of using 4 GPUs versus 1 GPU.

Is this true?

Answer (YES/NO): NO